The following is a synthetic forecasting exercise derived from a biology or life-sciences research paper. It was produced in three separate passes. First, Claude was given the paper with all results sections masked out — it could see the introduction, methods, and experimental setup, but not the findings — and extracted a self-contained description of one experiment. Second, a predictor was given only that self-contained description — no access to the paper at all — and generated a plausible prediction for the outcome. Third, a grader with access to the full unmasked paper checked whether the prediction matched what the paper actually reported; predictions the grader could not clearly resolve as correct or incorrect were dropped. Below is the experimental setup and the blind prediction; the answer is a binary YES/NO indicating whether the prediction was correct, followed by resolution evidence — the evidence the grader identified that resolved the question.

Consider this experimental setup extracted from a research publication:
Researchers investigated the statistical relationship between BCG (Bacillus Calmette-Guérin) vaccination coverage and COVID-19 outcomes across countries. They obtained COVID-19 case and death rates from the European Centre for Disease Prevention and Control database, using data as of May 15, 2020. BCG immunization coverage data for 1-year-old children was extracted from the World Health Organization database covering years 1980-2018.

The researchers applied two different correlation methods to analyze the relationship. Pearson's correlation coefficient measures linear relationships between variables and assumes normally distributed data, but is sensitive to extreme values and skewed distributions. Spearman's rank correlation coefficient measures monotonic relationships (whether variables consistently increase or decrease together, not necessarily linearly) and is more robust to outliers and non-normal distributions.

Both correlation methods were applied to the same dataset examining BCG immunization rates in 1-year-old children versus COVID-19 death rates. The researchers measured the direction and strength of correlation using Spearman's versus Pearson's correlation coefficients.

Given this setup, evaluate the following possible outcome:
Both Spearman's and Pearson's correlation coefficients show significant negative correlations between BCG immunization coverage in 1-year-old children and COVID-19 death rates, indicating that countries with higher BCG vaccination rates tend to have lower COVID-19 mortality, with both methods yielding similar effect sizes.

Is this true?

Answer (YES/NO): NO